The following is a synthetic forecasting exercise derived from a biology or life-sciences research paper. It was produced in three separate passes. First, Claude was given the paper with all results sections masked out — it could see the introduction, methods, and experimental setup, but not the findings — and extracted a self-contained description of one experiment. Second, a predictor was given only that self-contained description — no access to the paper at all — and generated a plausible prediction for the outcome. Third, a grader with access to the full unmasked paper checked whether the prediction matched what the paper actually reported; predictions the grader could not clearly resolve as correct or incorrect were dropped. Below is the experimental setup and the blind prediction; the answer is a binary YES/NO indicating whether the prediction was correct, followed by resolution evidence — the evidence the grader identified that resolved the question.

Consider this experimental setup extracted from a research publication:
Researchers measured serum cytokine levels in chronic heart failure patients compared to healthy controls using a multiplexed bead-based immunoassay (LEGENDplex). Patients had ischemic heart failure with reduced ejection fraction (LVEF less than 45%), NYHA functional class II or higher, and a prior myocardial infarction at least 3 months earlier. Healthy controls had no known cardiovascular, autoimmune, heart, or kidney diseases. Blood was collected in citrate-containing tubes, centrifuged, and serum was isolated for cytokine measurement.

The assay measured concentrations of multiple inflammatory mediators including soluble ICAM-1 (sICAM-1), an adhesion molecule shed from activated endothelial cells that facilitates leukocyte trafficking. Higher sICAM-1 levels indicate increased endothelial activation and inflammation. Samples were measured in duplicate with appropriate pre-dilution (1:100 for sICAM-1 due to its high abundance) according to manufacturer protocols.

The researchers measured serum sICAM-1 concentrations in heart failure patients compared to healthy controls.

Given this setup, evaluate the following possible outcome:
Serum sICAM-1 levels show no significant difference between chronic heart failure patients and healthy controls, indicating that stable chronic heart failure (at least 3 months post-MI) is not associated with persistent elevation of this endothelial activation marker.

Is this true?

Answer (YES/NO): NO